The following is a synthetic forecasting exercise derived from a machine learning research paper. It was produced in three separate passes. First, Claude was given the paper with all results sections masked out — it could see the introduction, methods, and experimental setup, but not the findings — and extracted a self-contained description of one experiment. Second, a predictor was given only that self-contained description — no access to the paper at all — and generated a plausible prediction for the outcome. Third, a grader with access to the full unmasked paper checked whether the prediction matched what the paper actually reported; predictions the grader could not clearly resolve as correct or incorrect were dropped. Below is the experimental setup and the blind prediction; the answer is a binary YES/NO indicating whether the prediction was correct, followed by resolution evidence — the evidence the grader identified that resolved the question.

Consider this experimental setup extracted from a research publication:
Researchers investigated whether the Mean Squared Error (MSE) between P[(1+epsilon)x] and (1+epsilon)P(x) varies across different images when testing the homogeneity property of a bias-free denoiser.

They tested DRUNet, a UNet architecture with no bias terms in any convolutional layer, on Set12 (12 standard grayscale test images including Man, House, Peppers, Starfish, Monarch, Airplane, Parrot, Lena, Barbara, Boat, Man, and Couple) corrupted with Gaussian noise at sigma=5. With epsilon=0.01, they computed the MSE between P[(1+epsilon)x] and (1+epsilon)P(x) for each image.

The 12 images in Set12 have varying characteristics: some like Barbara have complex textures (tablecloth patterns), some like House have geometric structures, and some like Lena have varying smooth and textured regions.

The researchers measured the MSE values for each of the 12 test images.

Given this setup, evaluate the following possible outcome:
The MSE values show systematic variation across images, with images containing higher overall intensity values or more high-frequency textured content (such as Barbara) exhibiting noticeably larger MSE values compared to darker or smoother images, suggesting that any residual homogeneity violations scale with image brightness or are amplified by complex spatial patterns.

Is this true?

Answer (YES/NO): NO